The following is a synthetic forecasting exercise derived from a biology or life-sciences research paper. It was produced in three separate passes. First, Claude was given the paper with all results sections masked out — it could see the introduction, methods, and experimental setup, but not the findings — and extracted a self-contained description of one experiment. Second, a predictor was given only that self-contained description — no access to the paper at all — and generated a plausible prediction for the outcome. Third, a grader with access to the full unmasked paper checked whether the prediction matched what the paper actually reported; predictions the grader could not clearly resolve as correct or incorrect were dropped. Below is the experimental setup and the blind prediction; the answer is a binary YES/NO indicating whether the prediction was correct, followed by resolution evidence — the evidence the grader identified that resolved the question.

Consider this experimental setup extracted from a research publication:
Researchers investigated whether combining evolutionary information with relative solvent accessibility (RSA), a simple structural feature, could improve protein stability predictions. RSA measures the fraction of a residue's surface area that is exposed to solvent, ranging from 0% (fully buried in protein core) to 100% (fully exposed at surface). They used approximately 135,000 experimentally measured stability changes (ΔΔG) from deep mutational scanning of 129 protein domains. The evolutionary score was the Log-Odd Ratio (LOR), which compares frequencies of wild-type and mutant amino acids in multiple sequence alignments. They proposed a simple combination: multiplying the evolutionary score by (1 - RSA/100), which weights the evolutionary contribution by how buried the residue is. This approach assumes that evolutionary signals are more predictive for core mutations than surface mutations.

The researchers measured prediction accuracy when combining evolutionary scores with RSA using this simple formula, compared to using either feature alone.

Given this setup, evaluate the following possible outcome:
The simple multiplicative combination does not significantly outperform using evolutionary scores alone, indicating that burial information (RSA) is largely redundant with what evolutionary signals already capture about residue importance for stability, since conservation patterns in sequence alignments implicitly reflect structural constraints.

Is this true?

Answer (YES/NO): NO